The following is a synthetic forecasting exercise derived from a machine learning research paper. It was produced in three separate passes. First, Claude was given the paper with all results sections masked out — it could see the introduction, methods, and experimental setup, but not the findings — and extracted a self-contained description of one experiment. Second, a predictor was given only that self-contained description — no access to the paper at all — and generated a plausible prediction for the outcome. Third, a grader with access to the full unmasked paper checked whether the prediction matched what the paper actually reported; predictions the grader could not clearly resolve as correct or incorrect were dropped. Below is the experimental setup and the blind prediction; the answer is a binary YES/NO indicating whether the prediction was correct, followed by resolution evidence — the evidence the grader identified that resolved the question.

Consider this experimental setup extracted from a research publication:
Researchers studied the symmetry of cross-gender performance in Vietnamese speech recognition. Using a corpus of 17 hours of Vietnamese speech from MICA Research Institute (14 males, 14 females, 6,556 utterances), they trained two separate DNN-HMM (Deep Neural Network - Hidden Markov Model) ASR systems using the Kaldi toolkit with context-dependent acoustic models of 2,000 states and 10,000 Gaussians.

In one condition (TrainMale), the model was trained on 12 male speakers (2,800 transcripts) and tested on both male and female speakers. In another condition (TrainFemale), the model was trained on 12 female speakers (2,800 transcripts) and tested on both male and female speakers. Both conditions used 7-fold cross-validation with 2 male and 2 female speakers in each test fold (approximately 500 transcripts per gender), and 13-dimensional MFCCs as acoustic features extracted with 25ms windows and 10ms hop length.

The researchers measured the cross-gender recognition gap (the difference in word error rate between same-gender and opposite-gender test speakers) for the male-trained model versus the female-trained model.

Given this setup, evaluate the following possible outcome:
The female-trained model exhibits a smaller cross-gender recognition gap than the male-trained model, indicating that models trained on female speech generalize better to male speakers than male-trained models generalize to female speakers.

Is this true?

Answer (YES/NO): YES